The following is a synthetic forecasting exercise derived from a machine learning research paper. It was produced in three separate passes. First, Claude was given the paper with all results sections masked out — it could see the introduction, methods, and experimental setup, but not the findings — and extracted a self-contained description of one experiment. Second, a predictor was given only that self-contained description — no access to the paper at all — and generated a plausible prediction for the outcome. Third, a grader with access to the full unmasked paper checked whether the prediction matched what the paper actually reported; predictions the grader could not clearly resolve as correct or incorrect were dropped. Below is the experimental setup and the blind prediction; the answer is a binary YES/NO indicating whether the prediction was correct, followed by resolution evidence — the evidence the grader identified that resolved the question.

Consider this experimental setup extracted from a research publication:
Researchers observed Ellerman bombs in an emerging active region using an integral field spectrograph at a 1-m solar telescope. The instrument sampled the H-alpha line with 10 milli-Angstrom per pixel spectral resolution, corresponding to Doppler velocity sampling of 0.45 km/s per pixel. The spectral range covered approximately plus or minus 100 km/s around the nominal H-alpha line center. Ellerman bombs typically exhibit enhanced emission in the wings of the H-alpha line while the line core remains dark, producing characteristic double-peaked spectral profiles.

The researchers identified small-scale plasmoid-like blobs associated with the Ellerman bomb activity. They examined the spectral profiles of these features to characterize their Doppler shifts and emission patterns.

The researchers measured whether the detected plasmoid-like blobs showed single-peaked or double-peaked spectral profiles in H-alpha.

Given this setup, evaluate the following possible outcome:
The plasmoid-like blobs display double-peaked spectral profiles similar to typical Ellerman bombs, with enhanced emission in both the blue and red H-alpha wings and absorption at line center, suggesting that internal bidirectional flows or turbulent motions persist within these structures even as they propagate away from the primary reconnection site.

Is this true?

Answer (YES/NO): NO